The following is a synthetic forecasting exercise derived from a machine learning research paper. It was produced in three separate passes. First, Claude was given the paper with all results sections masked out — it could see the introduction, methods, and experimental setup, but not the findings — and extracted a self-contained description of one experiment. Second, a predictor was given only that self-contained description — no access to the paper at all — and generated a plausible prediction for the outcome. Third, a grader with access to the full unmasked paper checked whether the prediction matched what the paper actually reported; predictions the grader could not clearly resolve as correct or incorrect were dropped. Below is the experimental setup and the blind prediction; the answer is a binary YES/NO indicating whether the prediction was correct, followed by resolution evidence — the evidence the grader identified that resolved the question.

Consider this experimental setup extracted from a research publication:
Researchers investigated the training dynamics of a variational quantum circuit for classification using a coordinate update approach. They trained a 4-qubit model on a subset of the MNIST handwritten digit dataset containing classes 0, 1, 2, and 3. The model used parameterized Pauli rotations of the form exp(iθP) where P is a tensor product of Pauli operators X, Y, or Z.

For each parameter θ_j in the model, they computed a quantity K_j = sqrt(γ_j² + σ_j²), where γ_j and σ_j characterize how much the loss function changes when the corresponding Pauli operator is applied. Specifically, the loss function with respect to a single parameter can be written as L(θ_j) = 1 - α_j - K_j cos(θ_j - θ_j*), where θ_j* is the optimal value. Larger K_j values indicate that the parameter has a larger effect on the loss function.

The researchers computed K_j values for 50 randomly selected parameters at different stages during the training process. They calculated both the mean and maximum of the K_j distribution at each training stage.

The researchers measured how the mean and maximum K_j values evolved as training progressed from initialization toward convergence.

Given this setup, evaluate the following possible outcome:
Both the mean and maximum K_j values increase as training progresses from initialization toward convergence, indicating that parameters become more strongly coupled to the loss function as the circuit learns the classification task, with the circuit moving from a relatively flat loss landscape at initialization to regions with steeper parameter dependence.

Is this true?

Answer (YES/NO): YES